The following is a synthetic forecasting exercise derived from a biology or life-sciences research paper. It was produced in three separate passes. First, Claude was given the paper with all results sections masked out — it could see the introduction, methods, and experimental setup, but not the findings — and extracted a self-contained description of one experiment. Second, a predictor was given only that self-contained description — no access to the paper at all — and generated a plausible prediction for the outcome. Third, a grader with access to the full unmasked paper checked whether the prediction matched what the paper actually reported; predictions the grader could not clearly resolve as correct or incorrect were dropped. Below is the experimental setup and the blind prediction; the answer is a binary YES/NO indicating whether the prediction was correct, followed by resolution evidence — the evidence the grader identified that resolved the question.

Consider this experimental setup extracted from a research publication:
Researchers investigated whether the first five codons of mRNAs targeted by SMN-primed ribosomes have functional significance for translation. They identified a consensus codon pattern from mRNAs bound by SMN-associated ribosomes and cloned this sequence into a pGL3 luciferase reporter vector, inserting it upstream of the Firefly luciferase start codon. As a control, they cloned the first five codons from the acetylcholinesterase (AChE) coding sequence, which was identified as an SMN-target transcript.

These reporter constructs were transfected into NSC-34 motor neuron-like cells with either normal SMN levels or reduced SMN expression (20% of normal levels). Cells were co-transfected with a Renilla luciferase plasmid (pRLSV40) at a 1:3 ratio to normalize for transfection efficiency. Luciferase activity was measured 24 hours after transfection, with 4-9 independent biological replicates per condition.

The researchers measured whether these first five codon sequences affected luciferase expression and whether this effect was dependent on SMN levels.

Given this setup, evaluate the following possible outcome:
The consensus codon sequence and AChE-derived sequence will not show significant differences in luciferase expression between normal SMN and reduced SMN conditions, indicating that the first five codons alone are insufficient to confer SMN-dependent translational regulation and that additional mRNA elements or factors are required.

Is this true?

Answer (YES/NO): NO